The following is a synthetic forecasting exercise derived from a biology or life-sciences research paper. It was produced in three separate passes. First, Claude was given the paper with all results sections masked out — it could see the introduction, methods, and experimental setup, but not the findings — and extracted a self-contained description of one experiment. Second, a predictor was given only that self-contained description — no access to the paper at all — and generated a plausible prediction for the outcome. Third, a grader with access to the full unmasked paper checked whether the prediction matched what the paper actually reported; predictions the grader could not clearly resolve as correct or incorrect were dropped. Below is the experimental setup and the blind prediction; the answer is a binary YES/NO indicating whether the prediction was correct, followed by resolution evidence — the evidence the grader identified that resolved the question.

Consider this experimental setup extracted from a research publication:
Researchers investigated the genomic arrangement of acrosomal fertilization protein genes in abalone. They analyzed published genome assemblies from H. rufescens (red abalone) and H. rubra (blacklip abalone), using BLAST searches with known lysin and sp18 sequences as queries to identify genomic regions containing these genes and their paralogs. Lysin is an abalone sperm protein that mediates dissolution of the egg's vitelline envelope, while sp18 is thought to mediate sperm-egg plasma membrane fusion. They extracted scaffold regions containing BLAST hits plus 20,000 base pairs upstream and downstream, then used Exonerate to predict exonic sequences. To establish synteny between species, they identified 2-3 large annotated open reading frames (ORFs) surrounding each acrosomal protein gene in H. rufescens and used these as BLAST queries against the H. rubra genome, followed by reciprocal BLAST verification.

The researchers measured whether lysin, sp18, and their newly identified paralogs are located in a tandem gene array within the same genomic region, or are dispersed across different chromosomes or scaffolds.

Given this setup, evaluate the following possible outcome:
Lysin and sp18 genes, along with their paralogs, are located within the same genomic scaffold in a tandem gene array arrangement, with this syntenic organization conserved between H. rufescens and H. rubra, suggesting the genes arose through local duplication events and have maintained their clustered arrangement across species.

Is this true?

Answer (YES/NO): NO